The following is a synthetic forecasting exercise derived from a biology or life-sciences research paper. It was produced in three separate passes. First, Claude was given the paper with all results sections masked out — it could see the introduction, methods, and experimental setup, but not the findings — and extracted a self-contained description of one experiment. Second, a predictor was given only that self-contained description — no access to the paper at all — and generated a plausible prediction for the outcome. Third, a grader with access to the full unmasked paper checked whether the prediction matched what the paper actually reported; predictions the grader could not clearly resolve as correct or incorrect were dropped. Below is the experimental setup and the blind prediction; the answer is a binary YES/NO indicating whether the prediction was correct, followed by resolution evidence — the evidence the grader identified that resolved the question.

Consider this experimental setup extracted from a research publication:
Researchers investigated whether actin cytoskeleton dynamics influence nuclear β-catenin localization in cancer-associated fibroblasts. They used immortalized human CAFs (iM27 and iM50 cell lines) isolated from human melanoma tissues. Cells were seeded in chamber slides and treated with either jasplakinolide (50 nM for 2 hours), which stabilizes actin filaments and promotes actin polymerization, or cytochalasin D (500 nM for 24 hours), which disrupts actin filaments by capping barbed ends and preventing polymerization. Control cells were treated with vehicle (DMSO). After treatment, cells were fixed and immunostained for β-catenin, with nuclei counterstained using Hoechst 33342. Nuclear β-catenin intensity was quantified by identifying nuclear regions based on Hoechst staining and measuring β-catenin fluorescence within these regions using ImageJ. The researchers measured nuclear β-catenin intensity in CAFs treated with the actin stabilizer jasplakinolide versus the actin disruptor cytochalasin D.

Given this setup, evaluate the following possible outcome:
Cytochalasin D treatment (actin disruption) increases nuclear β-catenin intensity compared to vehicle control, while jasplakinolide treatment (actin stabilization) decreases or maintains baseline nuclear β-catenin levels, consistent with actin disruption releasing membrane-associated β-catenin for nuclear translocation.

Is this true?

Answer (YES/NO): NO